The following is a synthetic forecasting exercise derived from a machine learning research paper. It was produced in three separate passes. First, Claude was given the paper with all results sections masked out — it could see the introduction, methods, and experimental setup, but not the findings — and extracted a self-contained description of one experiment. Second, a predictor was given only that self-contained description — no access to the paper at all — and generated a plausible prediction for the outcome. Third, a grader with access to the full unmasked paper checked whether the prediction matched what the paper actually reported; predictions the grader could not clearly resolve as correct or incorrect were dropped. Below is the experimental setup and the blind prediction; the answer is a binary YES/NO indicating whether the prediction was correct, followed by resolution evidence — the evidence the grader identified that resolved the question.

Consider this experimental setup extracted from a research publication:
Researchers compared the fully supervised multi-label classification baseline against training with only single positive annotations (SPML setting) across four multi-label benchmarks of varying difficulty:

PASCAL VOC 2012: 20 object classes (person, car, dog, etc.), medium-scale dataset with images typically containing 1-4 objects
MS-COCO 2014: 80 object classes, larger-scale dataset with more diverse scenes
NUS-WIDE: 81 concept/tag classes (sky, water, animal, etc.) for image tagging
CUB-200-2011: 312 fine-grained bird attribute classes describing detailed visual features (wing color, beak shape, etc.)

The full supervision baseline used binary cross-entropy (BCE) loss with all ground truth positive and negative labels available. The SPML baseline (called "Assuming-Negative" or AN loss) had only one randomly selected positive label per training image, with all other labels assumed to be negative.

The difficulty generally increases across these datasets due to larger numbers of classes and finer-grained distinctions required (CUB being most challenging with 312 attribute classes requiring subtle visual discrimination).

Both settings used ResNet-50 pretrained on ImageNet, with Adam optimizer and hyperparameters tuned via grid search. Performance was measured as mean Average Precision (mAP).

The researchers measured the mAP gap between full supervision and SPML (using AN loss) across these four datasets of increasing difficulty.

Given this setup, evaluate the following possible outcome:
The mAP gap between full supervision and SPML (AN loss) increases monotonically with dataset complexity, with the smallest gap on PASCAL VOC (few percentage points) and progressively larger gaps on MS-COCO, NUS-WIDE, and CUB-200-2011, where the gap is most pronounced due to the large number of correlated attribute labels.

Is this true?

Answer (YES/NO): NO